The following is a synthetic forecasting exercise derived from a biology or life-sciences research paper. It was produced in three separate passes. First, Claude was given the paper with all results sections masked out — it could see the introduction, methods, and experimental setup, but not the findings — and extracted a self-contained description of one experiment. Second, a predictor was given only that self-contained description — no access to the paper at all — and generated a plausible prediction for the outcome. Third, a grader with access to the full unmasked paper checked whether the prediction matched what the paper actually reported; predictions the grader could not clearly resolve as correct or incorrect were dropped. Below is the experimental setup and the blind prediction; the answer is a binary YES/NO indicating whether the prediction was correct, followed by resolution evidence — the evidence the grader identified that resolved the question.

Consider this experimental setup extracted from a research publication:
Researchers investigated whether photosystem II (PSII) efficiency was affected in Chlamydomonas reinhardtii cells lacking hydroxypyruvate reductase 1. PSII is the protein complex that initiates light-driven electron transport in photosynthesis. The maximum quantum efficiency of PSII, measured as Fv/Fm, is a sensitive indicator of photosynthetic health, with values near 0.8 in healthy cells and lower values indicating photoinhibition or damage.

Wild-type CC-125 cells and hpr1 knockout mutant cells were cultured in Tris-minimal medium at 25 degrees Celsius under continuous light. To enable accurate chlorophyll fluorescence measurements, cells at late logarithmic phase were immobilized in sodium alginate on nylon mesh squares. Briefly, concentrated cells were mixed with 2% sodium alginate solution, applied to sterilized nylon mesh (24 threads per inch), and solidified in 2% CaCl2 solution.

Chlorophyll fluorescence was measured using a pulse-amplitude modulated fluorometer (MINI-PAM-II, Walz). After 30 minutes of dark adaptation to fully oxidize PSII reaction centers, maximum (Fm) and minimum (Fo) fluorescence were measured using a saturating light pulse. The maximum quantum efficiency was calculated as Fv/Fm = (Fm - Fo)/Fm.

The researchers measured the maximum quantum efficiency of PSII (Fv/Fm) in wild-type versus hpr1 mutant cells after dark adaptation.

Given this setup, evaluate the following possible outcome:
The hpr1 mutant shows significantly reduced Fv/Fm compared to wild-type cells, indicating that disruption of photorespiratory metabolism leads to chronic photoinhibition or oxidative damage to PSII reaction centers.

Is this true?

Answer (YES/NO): NO